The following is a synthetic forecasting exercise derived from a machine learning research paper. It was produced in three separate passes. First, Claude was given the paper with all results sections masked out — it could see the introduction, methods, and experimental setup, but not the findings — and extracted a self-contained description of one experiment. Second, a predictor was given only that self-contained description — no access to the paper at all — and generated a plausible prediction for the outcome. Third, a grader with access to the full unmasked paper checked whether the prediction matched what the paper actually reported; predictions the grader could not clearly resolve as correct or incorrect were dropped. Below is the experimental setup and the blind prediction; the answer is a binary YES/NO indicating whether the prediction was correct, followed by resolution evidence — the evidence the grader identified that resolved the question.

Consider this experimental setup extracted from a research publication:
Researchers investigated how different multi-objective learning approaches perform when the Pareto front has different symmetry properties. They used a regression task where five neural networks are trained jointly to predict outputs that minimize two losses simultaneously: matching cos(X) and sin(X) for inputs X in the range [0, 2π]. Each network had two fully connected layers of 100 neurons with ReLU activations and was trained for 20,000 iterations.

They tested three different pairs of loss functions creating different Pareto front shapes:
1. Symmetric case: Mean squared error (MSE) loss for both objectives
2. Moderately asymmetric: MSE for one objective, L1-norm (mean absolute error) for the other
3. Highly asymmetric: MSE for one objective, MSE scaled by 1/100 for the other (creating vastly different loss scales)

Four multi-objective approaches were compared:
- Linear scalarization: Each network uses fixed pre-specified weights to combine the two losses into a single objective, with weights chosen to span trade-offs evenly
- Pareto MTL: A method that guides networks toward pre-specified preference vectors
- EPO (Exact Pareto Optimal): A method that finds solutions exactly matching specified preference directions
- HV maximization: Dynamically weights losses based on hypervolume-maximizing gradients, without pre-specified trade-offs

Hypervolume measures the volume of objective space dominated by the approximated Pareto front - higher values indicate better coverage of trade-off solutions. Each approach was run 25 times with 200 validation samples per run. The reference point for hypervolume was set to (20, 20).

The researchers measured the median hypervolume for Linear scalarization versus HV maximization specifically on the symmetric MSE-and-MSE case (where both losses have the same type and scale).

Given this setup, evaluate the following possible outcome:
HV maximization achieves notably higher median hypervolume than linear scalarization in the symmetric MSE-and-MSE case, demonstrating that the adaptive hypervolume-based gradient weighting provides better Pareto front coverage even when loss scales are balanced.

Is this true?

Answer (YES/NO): NO